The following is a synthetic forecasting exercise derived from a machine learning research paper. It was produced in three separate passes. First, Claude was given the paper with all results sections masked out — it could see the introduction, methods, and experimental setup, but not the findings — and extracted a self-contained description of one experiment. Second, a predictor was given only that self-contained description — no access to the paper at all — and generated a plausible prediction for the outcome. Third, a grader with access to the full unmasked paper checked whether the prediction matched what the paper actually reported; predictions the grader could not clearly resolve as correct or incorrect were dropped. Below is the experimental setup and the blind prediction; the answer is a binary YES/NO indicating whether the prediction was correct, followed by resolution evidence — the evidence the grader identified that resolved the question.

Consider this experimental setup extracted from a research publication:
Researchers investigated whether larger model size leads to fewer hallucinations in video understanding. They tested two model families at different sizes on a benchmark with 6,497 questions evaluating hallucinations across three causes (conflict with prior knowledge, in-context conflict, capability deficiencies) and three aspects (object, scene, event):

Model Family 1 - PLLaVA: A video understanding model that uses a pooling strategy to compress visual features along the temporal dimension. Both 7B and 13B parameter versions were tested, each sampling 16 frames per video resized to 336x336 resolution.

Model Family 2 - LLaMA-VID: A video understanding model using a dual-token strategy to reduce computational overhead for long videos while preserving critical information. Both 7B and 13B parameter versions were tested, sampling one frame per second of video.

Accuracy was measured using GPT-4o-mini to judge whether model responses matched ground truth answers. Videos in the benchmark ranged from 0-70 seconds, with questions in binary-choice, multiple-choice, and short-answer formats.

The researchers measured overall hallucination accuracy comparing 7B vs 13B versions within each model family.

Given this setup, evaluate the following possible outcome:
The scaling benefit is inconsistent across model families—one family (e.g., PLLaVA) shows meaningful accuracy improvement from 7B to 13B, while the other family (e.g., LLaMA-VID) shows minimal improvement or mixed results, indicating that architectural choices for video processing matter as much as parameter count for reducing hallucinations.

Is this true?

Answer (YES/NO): YES